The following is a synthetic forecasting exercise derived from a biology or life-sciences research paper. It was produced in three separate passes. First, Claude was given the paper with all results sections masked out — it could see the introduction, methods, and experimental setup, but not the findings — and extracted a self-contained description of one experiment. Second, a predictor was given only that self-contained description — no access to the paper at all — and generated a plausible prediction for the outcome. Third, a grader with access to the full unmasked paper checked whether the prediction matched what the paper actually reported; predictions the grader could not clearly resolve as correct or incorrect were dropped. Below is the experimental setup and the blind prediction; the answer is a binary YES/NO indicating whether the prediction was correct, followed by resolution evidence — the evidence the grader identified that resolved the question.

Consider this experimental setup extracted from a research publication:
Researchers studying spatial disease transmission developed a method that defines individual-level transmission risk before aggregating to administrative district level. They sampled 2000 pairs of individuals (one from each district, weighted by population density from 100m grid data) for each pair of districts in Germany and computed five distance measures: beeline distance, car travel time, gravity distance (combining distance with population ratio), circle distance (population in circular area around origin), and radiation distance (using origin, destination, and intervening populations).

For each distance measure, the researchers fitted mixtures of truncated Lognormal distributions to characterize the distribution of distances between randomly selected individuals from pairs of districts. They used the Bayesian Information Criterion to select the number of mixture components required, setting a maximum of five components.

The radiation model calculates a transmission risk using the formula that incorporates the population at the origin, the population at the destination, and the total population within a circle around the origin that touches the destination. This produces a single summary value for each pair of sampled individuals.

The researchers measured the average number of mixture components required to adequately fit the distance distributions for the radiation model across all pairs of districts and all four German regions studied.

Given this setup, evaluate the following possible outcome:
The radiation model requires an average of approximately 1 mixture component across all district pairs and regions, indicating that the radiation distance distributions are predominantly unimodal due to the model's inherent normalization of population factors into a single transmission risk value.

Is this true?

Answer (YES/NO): NO